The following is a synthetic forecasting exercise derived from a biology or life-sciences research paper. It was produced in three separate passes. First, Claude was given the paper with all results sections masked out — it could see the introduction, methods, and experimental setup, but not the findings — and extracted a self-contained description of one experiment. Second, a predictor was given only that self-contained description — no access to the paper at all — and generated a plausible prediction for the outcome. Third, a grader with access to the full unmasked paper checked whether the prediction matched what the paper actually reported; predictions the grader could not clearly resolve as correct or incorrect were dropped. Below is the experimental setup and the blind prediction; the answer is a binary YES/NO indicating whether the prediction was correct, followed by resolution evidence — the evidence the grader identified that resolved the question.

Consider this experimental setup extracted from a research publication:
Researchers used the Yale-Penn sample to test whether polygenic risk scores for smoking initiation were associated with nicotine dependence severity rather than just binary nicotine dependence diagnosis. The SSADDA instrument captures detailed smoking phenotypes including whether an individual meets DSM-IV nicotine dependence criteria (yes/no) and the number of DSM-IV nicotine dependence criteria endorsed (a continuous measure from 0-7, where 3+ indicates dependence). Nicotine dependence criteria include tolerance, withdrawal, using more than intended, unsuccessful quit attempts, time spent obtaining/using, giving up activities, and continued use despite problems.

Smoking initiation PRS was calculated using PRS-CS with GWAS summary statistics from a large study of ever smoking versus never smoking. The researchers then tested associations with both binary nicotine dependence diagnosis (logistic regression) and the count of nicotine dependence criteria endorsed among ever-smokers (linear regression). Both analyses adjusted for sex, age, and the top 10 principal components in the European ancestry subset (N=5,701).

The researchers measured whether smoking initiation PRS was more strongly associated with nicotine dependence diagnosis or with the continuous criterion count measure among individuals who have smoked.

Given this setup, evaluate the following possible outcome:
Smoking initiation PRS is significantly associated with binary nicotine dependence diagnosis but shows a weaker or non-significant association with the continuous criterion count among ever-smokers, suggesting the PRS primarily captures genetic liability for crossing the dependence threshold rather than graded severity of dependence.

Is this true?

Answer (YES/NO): NO